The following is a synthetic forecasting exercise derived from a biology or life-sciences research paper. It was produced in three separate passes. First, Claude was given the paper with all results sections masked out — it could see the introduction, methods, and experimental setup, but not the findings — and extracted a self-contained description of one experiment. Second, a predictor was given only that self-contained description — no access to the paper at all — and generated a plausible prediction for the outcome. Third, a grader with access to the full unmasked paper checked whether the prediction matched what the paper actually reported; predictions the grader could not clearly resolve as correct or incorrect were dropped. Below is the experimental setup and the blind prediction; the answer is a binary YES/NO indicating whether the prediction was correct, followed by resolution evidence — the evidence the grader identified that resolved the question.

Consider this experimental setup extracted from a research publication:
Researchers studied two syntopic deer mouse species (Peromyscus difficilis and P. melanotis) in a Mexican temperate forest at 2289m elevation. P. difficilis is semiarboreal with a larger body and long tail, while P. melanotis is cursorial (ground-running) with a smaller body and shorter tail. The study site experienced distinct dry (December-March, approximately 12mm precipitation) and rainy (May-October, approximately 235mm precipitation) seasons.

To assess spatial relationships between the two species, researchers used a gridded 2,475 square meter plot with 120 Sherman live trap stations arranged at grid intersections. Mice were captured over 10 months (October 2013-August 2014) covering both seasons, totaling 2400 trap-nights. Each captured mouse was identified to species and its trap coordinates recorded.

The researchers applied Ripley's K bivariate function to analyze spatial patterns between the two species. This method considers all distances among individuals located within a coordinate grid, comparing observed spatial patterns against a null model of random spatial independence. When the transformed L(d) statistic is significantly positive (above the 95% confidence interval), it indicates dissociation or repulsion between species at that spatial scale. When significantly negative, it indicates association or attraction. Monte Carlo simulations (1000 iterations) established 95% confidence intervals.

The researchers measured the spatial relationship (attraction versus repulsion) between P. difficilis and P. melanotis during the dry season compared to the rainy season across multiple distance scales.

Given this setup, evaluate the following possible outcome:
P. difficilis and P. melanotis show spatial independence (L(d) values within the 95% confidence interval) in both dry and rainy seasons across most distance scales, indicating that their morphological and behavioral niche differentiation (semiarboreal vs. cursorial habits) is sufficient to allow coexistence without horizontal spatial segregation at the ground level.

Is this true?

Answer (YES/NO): NO